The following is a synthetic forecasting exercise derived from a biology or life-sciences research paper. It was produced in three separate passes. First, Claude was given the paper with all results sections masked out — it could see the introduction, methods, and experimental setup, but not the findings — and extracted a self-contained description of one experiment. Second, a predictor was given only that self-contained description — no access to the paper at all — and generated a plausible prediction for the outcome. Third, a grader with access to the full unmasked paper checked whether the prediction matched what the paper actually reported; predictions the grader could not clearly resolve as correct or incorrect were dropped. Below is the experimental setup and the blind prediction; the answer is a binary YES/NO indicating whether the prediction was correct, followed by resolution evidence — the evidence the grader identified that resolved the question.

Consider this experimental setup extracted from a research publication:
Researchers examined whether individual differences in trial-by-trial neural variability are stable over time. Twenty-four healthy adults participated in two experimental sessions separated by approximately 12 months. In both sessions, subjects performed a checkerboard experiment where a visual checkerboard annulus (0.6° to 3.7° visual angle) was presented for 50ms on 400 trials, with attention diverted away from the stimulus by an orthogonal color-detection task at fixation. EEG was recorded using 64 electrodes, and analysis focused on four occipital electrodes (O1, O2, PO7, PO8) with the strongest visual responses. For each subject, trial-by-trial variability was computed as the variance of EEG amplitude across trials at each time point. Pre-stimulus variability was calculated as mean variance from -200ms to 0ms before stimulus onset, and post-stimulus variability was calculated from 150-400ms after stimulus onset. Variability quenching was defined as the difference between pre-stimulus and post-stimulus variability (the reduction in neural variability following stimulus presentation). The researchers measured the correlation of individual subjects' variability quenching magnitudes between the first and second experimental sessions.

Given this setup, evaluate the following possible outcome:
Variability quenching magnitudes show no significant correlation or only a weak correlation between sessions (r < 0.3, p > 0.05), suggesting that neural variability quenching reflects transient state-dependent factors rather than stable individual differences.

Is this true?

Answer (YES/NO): NO